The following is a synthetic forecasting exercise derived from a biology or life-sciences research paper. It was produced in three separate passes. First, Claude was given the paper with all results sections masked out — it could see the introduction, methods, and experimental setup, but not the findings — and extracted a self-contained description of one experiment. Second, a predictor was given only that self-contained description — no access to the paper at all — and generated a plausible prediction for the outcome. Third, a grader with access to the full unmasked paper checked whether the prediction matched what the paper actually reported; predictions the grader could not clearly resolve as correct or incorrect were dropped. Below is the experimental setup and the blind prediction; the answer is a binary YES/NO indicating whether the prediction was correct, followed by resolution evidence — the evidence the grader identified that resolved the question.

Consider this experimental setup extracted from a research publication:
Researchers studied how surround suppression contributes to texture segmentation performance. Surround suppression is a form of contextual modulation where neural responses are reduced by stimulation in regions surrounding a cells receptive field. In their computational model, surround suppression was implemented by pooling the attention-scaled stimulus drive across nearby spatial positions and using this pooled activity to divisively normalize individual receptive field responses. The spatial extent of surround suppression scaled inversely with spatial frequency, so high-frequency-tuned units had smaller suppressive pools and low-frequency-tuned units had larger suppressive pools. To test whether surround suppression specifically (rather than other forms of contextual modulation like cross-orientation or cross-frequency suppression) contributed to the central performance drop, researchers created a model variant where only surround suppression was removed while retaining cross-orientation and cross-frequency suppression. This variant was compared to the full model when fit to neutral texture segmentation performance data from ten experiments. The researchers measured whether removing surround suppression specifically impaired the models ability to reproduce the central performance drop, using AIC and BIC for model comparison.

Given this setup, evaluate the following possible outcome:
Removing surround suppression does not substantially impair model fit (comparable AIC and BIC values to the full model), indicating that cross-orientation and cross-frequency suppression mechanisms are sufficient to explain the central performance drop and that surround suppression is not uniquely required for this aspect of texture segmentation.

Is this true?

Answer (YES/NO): NO